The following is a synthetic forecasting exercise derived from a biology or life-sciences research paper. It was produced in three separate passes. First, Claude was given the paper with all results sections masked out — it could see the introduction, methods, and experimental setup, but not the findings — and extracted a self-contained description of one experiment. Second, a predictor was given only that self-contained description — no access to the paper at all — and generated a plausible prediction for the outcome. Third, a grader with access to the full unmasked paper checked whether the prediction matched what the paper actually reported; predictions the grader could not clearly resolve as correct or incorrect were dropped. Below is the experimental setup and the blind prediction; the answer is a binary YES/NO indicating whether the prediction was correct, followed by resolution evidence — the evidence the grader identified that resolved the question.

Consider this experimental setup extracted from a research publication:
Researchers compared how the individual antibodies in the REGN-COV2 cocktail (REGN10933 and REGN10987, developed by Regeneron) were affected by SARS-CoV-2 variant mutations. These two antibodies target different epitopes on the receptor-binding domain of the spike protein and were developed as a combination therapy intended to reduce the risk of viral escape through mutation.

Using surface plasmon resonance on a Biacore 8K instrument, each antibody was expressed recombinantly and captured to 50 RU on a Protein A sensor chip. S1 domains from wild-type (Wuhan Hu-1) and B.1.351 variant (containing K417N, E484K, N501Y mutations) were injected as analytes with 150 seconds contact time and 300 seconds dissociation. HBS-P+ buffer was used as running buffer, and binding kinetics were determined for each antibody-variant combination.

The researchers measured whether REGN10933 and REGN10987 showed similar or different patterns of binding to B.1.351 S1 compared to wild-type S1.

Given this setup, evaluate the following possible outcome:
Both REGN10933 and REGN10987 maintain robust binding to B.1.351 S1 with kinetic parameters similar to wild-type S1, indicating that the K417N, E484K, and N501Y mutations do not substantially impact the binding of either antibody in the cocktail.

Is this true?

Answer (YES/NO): NO